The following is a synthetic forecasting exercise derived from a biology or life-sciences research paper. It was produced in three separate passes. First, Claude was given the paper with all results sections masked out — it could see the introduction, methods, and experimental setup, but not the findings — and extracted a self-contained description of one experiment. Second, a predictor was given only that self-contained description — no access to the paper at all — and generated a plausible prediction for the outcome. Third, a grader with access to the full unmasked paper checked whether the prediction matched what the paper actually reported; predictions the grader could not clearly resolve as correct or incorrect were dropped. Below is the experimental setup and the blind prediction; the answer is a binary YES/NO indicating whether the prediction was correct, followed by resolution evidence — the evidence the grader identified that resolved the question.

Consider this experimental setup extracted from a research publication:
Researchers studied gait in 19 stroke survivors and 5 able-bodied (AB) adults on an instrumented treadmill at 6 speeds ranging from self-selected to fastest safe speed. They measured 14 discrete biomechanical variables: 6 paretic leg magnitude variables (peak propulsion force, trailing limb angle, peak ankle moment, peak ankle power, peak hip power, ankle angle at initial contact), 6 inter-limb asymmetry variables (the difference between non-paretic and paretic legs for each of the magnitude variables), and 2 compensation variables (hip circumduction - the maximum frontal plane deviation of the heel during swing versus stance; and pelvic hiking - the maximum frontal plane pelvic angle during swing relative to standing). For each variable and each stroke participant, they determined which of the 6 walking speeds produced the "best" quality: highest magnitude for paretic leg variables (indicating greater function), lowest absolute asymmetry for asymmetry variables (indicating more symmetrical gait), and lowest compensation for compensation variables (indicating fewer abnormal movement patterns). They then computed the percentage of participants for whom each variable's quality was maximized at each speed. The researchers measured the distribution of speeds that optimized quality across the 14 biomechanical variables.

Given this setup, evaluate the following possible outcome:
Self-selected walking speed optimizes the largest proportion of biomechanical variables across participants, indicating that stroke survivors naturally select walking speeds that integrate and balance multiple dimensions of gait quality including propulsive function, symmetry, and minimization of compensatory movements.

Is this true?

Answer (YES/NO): NO